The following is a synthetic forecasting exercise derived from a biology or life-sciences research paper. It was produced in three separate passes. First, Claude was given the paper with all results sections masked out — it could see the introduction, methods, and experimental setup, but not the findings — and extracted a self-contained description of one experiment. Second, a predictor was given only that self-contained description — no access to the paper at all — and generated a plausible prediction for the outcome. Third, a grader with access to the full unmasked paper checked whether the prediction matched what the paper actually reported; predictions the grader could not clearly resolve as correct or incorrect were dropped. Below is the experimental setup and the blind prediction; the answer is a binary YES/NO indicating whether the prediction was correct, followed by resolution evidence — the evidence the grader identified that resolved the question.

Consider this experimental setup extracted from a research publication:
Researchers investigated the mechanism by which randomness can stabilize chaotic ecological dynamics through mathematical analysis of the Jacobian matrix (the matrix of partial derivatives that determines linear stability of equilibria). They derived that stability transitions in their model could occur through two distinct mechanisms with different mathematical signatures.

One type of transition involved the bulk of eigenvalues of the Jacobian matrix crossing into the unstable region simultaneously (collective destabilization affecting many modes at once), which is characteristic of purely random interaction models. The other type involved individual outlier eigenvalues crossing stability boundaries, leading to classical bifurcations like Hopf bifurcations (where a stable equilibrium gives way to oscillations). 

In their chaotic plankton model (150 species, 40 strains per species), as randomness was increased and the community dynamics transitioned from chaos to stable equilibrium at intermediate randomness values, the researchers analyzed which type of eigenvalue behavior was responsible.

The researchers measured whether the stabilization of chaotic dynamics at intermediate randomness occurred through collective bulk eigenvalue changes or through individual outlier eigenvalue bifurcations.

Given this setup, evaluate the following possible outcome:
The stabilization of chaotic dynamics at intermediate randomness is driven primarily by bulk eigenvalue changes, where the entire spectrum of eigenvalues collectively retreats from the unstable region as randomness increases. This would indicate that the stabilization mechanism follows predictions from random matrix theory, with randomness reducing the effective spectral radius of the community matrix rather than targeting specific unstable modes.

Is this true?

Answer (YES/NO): NO